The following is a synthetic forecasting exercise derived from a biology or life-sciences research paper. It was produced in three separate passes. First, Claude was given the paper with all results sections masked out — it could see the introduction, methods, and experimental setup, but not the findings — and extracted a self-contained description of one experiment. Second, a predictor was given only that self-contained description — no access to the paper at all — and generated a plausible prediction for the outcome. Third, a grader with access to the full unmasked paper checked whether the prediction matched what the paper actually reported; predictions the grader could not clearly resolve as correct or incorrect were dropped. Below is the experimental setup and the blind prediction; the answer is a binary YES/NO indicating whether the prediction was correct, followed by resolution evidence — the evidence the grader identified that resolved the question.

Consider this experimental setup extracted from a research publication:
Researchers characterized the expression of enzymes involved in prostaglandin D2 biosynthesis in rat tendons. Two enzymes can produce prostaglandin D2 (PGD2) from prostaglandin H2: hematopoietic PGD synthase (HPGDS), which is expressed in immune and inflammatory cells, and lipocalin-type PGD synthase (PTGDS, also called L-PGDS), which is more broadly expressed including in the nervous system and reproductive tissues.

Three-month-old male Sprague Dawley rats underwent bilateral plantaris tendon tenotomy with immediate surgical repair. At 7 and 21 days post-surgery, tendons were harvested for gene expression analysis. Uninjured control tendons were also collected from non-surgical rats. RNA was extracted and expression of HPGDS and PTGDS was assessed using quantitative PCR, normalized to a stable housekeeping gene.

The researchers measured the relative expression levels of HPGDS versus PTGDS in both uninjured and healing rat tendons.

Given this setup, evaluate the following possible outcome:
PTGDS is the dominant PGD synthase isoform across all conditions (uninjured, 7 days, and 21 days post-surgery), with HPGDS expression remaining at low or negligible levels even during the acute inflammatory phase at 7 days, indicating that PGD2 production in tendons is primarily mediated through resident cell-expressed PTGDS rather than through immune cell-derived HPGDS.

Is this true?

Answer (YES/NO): NO